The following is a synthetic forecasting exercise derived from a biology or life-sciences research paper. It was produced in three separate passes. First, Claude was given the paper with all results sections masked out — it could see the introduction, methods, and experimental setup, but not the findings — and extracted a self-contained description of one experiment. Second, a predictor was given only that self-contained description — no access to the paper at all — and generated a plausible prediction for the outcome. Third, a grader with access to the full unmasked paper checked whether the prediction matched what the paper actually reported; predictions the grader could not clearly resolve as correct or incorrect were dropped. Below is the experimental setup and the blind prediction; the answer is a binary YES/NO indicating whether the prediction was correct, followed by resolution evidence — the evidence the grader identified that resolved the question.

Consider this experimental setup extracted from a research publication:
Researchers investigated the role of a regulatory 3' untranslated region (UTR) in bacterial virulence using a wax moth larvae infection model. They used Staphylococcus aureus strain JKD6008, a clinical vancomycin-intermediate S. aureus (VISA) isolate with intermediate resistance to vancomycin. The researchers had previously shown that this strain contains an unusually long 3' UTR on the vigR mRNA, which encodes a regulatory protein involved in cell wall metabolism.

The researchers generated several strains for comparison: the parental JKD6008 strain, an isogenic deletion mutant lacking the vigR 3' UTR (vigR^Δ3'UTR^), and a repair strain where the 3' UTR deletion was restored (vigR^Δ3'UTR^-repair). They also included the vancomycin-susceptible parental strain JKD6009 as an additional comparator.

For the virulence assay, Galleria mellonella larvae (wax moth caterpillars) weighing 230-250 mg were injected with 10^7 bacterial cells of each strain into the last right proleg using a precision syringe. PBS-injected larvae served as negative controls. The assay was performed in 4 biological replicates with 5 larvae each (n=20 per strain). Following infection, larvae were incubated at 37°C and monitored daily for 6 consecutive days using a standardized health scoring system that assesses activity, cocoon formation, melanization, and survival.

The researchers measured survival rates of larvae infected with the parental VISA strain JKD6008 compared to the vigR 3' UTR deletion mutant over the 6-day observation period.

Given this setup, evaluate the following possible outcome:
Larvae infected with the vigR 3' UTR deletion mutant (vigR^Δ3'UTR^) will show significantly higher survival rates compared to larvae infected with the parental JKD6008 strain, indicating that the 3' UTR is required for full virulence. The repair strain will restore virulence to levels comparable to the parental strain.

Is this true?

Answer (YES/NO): NO